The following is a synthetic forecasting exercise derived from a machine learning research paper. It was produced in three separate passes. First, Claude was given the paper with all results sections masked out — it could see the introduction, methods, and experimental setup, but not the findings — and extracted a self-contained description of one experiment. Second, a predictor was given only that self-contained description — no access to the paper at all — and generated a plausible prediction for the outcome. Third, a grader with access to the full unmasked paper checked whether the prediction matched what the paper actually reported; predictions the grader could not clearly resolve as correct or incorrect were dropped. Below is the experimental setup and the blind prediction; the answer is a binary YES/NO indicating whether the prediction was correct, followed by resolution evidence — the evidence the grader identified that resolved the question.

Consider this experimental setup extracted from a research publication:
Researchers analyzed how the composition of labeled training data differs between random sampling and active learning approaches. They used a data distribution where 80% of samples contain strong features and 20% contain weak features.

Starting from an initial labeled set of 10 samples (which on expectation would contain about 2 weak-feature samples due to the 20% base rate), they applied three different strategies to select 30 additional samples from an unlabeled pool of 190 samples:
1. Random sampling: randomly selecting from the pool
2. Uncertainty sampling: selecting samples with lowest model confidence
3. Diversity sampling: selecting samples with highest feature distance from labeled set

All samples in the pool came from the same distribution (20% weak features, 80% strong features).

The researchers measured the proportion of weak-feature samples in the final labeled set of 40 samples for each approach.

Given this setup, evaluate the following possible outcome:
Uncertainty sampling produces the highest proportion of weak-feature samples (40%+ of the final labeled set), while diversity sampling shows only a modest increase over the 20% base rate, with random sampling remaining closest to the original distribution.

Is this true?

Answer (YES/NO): NO